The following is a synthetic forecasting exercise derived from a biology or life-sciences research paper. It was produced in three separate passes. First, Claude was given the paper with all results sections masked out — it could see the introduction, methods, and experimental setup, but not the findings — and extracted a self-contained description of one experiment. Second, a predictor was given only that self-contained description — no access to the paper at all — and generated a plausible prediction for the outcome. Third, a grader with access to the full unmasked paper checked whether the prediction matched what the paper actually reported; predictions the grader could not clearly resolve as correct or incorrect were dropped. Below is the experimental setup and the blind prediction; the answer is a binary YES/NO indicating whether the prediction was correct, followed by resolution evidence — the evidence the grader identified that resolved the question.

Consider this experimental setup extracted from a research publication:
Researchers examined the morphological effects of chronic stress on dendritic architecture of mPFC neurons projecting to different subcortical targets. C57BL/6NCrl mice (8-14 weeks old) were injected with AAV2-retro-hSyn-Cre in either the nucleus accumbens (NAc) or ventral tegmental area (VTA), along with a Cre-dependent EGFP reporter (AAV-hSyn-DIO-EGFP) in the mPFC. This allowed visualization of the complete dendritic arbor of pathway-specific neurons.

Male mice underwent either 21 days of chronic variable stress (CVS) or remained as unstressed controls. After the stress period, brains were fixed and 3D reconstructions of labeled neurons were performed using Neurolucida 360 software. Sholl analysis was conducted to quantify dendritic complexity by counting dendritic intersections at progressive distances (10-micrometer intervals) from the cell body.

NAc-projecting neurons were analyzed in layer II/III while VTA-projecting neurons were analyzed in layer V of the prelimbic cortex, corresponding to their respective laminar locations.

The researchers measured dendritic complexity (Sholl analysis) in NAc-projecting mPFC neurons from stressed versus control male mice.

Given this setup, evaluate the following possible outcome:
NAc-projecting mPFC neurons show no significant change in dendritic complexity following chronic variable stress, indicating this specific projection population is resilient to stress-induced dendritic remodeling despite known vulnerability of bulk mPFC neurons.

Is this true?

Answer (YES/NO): NO